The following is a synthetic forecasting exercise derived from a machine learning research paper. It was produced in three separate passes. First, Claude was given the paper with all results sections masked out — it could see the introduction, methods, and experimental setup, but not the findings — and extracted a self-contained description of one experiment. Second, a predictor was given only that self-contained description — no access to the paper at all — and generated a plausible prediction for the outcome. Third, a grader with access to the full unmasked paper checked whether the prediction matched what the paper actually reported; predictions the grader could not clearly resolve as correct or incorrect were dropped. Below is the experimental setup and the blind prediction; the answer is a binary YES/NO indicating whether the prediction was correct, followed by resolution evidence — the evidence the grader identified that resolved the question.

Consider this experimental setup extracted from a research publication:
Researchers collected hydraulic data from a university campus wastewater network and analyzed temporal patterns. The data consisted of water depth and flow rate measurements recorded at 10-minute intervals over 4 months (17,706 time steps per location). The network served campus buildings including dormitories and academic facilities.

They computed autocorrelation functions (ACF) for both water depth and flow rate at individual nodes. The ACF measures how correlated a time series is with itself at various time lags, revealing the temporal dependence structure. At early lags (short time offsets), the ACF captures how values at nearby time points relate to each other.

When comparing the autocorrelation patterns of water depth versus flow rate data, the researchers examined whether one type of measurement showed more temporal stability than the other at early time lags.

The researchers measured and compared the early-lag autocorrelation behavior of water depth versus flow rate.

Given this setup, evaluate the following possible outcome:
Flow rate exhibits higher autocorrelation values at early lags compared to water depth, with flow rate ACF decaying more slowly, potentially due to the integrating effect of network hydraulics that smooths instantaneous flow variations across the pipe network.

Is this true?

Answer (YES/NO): NO